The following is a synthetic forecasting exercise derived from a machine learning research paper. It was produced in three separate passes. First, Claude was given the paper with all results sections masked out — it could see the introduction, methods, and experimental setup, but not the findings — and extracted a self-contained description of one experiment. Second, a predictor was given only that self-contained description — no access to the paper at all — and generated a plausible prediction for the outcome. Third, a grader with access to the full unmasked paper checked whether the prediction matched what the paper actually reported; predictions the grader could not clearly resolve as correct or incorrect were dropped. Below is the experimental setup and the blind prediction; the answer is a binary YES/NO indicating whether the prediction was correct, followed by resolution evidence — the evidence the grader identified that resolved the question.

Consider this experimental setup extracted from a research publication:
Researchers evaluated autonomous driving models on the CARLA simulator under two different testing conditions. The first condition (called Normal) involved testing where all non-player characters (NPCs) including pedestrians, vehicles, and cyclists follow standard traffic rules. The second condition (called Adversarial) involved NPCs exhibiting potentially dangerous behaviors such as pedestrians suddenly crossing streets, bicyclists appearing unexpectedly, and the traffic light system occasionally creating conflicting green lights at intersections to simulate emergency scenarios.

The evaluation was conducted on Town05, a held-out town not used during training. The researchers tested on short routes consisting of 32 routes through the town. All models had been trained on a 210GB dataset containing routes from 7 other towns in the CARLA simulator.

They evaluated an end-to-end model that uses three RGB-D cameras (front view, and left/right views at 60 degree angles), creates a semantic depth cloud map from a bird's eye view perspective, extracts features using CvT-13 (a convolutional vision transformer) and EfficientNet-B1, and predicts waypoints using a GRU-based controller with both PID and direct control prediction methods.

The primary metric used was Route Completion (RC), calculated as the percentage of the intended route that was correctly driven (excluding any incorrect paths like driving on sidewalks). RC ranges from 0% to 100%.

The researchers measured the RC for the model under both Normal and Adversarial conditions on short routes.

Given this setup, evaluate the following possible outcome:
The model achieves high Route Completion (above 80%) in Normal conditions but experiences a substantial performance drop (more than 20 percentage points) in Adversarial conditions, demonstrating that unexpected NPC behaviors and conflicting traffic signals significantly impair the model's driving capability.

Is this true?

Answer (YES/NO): NO